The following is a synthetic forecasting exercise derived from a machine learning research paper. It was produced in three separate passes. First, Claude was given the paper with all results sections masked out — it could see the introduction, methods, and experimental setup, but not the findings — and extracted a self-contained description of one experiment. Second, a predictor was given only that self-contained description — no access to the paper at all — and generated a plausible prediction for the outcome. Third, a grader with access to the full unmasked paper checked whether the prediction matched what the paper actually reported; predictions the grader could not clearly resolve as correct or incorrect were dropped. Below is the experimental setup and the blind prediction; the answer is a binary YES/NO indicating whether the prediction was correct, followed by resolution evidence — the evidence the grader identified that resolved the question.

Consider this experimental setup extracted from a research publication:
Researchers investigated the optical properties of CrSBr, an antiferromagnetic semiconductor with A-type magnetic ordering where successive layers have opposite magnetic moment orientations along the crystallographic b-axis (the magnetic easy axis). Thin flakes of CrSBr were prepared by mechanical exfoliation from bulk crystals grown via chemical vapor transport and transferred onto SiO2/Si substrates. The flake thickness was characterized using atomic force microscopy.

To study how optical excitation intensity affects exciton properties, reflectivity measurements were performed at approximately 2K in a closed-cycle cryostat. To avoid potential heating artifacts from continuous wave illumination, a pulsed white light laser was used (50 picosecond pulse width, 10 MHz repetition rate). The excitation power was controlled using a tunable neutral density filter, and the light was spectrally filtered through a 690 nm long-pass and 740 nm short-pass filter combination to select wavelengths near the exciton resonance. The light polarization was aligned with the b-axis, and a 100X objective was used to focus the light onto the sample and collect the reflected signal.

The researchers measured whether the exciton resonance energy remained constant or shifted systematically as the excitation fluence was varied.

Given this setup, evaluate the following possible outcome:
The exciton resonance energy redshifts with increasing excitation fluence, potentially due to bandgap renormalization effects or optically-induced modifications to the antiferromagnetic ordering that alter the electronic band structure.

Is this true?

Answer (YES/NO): YES